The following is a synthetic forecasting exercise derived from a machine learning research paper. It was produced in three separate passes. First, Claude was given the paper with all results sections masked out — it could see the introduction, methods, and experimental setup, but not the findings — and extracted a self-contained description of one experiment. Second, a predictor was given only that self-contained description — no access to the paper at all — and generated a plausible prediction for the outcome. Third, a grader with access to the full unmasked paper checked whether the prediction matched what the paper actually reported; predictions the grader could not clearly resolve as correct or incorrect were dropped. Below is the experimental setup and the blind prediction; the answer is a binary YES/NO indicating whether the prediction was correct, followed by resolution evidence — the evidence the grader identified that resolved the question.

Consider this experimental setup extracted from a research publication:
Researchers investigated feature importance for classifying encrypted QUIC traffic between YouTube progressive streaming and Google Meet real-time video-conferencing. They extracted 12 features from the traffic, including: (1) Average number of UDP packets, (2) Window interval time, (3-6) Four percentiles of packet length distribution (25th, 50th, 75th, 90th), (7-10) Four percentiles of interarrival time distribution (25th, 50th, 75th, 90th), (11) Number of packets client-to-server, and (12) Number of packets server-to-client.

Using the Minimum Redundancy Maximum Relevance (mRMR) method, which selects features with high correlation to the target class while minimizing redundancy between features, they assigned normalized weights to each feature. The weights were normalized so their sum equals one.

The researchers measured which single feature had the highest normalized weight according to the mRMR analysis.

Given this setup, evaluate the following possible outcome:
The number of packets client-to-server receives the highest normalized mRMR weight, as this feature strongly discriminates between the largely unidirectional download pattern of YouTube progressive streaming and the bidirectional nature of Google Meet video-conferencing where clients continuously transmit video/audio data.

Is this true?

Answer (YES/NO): YES